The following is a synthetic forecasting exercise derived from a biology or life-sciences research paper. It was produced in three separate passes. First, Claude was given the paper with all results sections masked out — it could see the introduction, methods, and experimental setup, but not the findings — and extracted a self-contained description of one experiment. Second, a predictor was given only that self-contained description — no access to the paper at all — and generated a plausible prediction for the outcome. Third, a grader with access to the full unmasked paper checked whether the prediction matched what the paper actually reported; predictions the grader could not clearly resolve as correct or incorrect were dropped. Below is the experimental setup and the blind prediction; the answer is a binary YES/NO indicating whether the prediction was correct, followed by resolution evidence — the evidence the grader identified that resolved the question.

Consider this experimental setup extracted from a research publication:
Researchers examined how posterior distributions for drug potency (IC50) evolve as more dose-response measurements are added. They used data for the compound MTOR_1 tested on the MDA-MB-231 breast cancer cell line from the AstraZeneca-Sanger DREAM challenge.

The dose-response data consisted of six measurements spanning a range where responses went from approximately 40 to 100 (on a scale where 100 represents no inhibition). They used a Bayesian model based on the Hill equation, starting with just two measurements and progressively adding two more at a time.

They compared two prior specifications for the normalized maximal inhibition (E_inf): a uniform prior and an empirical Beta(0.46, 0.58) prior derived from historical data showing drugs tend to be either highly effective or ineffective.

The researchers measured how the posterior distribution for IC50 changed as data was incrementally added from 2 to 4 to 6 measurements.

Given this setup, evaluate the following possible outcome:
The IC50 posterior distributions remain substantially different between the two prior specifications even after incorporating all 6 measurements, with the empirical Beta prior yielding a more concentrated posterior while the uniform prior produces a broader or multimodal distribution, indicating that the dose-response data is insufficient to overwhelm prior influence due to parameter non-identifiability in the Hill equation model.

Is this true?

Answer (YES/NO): NO